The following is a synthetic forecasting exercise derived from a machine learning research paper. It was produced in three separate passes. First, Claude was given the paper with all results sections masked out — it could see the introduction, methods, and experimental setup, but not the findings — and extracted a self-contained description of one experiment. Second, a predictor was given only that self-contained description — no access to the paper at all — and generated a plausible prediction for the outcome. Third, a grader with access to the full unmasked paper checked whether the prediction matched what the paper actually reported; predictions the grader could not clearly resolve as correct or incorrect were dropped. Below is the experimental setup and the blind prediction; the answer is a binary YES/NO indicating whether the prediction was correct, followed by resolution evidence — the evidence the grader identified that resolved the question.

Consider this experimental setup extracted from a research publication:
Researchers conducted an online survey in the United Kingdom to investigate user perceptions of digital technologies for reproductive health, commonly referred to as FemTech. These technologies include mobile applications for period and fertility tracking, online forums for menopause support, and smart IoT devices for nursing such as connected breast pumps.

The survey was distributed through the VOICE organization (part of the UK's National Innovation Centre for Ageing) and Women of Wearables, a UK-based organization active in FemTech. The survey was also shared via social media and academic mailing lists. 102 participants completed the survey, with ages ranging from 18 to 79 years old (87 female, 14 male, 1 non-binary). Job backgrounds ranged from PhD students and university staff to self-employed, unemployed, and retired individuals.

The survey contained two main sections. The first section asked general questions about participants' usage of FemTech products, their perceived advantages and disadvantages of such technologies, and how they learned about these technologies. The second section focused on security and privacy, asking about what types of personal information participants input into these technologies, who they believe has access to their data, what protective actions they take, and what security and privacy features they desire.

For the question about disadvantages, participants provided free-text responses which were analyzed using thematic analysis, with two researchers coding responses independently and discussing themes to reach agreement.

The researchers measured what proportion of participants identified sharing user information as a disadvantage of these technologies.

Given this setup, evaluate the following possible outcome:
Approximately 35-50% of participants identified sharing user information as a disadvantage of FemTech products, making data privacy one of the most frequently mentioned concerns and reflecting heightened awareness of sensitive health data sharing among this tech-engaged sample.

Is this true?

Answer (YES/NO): NO